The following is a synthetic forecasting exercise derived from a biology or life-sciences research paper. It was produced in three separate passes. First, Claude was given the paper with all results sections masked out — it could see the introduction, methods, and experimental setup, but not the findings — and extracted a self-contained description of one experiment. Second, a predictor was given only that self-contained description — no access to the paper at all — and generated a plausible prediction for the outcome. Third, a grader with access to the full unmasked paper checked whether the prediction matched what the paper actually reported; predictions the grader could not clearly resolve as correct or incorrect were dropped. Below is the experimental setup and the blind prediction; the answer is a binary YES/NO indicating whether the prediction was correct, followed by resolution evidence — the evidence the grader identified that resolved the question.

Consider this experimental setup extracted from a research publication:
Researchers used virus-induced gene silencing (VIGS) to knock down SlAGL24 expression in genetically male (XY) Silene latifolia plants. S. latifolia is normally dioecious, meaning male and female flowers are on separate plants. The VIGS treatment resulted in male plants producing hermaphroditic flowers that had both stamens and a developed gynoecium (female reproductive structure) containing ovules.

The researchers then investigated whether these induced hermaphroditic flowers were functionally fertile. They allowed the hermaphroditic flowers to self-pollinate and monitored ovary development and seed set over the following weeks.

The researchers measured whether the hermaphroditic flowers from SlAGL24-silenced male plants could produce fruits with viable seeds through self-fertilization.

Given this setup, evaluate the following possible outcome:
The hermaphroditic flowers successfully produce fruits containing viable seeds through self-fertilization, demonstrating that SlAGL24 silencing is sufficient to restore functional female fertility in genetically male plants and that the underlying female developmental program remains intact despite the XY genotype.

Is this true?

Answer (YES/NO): YES